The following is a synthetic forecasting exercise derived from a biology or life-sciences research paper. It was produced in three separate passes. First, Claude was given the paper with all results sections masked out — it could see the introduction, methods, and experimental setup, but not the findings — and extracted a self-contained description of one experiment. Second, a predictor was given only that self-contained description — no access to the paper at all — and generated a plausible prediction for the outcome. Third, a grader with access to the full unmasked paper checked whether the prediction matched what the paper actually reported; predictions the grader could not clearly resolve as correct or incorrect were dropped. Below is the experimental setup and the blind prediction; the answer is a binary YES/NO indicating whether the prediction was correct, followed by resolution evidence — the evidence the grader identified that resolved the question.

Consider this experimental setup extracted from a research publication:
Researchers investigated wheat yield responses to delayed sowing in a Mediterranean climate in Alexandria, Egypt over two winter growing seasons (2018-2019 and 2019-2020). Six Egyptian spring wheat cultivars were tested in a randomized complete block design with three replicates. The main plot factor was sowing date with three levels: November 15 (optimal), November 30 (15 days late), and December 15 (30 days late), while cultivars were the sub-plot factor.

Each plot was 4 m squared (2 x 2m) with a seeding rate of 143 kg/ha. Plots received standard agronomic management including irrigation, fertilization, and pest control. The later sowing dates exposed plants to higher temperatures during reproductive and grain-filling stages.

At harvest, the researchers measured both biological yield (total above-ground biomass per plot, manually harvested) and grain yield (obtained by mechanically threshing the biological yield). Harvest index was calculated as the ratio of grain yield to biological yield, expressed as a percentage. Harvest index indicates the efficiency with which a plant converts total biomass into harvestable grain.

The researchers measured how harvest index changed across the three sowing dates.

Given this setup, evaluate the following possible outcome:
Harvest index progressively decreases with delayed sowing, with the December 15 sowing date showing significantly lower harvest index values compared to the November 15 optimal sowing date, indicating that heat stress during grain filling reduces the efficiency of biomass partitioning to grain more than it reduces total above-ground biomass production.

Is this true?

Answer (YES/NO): NO